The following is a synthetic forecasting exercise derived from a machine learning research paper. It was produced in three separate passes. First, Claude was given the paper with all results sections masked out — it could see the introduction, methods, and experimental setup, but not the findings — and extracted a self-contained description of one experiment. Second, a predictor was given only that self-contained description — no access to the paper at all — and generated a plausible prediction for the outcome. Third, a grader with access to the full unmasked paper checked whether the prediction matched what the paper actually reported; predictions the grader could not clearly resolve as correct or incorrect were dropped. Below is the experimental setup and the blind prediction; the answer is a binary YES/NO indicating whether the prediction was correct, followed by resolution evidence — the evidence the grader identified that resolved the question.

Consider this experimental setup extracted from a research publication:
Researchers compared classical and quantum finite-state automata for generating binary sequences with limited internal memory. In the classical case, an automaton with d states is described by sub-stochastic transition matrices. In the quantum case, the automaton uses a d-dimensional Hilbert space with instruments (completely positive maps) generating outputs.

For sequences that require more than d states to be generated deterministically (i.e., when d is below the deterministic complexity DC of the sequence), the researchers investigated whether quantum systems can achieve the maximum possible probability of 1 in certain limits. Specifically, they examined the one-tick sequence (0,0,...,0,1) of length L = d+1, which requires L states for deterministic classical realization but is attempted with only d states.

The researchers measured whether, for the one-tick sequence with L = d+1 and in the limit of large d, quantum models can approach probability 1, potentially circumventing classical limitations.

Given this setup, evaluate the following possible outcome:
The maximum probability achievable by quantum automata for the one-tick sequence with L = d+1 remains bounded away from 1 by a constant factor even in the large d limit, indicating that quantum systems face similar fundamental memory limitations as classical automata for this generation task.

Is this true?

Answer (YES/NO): NO